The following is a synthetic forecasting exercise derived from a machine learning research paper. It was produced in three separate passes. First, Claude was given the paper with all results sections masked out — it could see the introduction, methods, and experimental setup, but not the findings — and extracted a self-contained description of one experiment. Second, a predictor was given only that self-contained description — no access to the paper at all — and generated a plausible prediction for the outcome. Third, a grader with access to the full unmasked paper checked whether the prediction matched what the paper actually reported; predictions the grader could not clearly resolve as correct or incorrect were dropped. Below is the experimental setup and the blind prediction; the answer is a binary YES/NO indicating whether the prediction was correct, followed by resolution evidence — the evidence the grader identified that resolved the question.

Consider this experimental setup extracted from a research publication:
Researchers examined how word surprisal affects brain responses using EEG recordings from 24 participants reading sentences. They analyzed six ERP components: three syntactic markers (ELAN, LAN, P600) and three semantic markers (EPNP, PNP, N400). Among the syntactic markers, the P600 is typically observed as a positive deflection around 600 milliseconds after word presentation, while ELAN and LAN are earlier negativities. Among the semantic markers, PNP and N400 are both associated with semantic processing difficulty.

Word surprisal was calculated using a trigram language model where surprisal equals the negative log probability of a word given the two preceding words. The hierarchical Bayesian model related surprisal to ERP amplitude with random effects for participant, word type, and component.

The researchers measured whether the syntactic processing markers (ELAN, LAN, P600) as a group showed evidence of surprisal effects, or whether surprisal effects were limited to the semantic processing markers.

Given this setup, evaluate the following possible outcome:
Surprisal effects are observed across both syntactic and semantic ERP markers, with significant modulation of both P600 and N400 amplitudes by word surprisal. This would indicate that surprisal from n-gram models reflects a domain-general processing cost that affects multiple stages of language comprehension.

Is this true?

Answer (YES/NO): NO